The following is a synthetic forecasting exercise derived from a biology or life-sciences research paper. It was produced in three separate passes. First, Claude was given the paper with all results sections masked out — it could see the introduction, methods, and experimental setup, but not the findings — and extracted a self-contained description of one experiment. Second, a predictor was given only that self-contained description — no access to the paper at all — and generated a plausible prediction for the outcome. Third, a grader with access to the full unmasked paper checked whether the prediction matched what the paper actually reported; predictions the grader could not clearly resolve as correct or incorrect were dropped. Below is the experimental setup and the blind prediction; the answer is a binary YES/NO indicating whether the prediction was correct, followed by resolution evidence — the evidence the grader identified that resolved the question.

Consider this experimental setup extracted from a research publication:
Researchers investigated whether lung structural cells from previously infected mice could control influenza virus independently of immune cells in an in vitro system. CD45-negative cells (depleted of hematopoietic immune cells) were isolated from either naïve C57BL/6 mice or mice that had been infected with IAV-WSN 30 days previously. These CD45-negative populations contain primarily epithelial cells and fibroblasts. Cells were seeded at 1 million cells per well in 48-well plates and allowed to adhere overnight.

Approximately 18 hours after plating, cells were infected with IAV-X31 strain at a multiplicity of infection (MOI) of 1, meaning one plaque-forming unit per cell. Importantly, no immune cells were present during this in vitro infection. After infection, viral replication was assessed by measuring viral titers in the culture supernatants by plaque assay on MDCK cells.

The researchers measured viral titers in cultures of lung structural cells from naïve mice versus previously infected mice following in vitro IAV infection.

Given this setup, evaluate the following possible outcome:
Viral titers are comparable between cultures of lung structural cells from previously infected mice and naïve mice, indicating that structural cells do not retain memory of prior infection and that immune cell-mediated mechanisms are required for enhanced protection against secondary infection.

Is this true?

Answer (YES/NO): NO